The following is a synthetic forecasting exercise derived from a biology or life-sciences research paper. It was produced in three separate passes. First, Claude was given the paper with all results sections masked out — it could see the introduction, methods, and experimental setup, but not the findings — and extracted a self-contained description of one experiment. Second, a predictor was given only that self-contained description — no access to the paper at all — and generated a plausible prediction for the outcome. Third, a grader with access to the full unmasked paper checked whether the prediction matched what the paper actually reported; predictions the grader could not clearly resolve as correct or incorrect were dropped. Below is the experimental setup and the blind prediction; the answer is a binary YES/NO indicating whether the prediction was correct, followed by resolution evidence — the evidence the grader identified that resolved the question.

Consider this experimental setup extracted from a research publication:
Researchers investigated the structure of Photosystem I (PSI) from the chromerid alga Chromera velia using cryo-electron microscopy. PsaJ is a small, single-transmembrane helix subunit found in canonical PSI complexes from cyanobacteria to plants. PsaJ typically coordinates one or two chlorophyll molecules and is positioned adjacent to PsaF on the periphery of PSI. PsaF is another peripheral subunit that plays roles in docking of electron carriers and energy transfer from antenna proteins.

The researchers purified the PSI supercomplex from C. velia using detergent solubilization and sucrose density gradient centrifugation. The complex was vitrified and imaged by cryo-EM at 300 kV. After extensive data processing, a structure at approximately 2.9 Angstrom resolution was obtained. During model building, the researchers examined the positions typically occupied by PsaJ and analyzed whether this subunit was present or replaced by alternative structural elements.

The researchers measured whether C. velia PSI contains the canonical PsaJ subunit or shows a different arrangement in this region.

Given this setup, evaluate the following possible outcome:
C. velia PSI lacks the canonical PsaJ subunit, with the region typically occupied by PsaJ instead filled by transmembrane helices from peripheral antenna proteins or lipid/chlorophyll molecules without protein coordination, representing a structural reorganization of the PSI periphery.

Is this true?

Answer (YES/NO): NO